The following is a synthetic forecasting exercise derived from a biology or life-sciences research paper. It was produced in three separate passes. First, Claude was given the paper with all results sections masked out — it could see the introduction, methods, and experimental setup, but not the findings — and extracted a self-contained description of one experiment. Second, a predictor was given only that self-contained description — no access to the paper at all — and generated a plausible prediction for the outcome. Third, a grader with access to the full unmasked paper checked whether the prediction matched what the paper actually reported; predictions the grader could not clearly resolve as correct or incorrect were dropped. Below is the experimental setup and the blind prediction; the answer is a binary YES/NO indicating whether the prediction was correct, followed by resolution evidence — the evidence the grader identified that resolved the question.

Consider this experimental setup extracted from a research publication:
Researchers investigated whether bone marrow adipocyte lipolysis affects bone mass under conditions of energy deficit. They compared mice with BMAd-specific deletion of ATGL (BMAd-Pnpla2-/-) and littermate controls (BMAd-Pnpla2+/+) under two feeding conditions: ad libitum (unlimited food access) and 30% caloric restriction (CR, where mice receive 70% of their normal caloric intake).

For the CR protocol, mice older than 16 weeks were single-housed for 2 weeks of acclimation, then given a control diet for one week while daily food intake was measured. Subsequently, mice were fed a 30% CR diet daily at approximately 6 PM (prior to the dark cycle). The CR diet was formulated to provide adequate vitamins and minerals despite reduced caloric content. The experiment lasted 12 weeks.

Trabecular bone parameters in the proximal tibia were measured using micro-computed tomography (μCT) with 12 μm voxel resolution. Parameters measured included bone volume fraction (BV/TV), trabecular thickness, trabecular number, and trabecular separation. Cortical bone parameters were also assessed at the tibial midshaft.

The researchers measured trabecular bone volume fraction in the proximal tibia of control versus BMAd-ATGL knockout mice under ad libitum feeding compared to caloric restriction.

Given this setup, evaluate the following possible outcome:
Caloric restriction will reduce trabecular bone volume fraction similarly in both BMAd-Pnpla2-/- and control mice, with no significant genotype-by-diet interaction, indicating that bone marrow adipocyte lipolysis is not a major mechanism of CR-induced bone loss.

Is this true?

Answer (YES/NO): NO